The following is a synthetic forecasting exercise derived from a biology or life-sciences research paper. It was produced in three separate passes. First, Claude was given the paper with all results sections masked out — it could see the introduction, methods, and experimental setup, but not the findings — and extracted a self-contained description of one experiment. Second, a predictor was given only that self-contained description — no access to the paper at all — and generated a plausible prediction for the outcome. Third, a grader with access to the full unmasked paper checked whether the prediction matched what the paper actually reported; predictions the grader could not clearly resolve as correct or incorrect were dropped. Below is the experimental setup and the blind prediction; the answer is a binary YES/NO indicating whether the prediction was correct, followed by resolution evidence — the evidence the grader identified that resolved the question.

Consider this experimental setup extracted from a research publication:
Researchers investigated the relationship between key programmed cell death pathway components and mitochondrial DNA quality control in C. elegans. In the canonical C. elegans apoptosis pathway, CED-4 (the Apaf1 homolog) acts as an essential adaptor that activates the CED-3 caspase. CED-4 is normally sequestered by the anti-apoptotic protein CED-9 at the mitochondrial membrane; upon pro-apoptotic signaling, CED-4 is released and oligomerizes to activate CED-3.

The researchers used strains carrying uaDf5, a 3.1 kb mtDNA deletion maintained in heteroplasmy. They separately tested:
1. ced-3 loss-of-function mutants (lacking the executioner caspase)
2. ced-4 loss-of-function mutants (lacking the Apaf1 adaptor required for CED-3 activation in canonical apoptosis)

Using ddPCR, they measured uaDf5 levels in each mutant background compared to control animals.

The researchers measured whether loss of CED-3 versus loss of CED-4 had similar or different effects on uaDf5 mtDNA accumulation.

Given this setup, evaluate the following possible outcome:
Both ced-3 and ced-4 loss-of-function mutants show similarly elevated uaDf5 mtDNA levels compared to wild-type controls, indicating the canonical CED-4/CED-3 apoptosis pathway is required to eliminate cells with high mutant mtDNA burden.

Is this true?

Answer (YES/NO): NO